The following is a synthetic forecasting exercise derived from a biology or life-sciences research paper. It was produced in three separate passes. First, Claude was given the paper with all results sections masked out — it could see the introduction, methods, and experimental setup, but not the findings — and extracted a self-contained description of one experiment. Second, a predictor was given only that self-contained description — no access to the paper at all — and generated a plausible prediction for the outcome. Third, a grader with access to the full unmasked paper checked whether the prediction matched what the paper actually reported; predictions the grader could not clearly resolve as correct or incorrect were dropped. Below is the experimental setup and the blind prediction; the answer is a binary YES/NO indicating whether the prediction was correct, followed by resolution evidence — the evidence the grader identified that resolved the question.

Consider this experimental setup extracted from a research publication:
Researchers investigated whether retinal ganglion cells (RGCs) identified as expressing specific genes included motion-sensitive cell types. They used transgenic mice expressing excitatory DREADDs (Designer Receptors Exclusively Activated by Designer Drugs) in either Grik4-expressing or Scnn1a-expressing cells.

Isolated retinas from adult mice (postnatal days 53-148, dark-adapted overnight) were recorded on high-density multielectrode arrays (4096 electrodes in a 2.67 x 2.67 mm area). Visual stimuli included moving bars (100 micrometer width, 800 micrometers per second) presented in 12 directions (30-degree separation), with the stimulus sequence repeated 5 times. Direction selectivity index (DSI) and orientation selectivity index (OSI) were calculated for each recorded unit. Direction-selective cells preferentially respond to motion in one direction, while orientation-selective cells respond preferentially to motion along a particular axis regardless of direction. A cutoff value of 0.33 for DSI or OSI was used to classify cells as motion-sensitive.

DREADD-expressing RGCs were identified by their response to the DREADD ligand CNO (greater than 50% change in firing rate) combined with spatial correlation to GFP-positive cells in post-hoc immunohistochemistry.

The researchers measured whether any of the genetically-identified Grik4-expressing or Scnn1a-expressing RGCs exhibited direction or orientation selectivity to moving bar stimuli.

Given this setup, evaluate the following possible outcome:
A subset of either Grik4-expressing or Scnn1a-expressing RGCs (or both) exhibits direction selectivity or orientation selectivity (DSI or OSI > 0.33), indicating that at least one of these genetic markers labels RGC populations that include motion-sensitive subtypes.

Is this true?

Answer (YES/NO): YES